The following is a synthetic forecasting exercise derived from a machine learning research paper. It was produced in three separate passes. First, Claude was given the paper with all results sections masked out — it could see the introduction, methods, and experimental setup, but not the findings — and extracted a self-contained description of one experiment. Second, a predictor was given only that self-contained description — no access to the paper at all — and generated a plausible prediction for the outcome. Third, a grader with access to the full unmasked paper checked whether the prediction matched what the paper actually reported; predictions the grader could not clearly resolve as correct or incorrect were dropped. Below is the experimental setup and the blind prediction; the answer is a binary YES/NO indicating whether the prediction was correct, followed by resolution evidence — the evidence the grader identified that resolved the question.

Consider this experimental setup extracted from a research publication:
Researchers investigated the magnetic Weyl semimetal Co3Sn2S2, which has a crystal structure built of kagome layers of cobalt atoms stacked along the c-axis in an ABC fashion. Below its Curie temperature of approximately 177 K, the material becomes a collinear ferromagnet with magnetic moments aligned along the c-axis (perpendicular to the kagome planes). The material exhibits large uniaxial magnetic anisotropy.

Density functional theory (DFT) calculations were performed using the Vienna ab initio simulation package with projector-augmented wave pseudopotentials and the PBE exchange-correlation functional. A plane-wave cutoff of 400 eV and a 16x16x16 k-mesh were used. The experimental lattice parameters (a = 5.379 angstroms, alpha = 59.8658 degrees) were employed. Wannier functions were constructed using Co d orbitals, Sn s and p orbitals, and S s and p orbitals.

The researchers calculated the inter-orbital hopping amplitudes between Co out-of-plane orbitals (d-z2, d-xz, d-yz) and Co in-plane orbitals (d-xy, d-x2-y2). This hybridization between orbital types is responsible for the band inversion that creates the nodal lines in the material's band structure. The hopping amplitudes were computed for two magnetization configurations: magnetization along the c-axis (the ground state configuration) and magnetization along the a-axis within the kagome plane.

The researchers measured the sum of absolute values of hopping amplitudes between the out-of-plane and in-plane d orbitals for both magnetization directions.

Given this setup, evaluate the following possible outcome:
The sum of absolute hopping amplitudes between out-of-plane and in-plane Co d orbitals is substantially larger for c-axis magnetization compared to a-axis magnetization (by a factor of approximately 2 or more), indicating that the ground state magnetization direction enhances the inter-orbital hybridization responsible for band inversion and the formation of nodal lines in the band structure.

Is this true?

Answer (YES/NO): NO